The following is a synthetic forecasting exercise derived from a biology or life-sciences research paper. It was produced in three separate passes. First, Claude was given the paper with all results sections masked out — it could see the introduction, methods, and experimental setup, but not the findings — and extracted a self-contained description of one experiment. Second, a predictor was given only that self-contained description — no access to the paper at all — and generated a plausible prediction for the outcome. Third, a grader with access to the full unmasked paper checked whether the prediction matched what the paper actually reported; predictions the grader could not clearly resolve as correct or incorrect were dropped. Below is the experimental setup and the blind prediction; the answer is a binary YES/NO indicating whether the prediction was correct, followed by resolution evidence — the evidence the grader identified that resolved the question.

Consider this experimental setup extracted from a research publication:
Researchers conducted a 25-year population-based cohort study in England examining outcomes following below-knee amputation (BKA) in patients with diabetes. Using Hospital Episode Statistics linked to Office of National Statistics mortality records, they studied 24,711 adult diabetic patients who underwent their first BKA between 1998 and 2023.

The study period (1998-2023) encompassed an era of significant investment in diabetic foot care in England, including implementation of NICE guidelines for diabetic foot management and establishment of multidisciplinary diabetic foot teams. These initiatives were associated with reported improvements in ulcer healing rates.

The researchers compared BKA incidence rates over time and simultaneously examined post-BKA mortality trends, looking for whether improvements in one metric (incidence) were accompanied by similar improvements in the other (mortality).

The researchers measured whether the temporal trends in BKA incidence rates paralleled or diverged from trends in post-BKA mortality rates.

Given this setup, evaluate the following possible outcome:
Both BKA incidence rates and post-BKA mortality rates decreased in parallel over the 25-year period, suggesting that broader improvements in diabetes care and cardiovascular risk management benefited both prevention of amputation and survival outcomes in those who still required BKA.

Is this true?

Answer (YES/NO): NO